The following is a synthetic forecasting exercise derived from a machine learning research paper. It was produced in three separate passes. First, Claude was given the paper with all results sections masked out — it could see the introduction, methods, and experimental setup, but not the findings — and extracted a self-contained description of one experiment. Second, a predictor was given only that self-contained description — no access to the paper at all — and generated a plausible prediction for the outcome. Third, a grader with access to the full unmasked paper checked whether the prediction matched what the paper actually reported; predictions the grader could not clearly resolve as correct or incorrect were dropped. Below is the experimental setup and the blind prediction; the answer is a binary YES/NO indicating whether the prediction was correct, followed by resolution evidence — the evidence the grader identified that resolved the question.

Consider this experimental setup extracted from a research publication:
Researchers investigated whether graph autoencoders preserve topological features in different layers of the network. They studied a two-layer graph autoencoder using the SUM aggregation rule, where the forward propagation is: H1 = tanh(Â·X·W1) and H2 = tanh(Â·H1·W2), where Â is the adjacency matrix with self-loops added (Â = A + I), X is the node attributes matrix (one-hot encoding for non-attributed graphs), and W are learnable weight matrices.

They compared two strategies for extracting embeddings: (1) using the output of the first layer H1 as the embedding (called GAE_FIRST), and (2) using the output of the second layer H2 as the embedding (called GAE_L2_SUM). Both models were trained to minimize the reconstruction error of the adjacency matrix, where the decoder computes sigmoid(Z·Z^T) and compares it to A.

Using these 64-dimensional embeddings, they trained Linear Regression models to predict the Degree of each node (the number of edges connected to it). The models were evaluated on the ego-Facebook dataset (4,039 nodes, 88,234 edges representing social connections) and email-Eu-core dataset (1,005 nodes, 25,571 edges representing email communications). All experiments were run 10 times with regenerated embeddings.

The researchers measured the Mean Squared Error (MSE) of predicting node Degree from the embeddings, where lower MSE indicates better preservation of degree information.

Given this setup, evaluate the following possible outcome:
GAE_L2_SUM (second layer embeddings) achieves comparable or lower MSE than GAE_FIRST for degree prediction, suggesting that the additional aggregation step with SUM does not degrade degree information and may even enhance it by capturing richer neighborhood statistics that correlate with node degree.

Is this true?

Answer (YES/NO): NO